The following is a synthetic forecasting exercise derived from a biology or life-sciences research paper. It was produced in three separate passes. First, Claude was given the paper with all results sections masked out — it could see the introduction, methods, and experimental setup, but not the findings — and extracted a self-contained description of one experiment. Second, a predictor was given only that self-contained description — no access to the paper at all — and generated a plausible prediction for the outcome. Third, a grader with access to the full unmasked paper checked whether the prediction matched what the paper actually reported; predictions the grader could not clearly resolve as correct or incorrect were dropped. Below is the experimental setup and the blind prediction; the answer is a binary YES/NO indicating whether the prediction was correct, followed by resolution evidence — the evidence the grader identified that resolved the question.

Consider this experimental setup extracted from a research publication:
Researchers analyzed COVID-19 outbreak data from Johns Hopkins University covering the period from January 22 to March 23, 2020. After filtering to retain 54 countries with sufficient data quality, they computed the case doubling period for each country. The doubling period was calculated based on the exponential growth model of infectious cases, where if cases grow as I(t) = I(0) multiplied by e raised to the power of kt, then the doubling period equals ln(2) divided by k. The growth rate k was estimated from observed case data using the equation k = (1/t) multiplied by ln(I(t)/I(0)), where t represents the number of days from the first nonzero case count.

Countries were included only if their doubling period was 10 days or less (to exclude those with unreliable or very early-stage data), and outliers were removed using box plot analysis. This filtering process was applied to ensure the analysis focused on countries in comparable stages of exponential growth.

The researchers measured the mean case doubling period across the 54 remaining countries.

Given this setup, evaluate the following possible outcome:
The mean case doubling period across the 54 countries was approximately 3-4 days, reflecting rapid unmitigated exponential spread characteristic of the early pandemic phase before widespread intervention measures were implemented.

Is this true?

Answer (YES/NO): YES